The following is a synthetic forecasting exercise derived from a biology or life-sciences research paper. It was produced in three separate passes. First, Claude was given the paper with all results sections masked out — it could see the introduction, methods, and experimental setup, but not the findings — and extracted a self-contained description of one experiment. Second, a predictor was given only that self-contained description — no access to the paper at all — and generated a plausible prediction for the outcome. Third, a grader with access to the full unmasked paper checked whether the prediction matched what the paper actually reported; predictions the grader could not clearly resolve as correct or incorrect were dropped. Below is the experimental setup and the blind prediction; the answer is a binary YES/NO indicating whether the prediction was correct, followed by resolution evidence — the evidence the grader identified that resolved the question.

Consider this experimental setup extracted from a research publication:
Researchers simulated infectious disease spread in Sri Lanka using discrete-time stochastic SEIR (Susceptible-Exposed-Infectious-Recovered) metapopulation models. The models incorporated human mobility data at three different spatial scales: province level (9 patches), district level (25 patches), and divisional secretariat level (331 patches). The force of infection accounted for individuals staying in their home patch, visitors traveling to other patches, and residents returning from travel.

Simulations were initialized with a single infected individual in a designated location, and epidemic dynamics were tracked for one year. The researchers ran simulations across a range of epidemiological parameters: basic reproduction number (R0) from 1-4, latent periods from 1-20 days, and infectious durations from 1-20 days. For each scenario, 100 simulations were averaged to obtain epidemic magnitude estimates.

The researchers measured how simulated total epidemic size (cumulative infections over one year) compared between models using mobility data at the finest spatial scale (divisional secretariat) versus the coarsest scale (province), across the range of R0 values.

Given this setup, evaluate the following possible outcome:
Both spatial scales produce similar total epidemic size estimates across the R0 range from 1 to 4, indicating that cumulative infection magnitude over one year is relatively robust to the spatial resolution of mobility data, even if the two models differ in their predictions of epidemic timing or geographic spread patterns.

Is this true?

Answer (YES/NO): NO